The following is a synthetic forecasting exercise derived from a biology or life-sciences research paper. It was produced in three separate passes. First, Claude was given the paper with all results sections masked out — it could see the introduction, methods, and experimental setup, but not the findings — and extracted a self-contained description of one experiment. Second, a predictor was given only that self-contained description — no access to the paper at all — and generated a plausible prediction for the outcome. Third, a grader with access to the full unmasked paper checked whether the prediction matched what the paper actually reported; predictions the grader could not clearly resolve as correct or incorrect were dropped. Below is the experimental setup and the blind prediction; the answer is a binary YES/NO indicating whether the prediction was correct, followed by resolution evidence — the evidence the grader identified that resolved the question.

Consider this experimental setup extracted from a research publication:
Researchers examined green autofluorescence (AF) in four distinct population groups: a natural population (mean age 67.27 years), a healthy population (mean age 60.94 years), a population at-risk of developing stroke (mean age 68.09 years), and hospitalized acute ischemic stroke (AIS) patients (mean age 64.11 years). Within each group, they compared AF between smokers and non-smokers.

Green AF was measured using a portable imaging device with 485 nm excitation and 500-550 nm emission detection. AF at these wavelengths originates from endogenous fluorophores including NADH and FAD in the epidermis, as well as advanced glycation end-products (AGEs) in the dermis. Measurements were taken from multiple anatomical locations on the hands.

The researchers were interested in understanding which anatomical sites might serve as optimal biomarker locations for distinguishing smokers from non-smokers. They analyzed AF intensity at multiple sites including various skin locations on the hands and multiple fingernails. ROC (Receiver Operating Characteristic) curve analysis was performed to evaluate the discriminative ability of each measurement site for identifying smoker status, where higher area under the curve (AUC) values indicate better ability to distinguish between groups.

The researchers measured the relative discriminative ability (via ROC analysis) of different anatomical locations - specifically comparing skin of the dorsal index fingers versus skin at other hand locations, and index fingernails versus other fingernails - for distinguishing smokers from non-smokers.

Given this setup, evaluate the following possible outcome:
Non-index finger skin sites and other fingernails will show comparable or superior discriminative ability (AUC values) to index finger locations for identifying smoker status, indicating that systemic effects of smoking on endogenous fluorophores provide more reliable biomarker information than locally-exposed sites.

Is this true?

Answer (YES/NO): NO